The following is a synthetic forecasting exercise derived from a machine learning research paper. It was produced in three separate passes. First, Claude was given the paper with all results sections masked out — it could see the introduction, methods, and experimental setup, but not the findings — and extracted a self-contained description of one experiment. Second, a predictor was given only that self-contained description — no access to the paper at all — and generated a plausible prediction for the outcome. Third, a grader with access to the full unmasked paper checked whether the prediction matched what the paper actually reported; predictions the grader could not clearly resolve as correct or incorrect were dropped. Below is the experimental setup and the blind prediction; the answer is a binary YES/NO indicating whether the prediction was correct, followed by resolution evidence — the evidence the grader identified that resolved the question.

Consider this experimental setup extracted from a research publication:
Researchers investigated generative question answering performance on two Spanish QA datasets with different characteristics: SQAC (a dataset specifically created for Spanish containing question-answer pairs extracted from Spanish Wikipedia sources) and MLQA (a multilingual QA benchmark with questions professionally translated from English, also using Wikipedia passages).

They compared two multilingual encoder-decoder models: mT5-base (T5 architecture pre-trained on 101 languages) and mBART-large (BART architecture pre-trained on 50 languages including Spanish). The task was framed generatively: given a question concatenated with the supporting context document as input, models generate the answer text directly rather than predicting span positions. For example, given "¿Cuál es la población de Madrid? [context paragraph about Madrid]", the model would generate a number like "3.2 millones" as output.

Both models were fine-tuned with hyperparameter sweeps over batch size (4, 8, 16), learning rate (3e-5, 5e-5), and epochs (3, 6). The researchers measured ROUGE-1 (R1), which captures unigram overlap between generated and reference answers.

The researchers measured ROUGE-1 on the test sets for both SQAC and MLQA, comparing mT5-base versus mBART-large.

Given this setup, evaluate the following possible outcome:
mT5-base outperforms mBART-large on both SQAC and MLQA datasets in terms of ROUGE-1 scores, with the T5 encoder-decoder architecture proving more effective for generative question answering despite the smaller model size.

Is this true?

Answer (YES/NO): YES